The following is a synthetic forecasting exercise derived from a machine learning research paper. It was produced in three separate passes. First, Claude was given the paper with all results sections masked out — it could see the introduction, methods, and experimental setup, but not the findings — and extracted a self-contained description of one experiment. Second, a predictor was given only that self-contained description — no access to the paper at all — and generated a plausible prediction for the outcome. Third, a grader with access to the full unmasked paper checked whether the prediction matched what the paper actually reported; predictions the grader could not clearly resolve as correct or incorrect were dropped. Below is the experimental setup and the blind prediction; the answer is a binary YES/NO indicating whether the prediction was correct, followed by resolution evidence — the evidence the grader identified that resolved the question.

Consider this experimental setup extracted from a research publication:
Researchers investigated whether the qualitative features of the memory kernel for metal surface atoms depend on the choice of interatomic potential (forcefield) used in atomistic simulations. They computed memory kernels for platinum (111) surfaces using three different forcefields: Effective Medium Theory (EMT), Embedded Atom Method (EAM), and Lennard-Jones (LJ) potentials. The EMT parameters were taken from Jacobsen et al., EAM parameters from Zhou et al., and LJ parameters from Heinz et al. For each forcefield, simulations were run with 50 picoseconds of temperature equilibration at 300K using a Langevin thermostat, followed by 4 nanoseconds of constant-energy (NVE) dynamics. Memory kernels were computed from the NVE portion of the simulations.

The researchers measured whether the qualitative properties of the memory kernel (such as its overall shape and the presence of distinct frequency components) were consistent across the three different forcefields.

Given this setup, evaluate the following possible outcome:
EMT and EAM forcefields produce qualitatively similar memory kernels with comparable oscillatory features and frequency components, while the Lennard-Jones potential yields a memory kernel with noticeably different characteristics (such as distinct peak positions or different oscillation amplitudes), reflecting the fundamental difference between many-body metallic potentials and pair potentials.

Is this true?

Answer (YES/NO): NO